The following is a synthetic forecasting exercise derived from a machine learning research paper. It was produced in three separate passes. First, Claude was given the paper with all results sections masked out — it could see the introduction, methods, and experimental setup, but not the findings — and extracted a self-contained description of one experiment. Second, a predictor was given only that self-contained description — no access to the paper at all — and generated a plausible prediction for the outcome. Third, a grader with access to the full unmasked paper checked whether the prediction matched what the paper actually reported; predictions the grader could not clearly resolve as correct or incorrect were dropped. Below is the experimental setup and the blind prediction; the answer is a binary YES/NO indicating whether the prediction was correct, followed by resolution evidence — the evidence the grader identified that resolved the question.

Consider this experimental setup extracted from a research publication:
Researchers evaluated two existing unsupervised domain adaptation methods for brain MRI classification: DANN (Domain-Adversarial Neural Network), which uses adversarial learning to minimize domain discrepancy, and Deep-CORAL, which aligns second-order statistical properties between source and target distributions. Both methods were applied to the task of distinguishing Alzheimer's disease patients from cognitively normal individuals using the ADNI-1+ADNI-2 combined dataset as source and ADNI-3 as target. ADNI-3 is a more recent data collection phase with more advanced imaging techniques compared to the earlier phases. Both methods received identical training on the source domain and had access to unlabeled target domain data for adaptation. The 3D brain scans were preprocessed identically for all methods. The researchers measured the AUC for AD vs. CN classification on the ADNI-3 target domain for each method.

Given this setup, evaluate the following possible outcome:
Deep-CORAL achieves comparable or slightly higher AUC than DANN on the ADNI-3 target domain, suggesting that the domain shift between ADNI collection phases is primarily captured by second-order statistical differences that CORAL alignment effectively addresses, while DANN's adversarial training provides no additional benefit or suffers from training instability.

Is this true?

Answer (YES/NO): YES